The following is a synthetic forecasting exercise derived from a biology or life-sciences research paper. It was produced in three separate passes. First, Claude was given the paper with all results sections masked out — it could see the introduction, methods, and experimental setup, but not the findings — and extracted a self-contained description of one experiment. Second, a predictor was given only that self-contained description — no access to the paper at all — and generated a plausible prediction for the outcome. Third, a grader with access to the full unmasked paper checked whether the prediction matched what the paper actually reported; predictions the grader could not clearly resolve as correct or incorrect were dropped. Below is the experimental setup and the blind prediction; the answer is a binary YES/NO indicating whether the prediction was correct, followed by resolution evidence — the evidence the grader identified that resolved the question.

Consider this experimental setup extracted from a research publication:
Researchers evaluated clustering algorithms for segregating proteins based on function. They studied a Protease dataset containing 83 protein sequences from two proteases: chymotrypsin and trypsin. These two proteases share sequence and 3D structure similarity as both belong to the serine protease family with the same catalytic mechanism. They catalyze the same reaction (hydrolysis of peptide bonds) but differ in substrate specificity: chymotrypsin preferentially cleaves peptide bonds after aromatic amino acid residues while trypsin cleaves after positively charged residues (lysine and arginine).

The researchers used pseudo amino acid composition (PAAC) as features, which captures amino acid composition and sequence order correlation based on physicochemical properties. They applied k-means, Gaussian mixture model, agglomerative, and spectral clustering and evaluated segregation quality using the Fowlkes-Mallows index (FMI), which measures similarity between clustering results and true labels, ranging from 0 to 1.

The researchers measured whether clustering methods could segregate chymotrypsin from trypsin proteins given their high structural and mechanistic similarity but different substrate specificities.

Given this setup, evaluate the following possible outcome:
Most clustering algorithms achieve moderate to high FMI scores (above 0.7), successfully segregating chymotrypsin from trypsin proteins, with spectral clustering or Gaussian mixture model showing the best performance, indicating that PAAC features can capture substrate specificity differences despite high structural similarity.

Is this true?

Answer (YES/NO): NO